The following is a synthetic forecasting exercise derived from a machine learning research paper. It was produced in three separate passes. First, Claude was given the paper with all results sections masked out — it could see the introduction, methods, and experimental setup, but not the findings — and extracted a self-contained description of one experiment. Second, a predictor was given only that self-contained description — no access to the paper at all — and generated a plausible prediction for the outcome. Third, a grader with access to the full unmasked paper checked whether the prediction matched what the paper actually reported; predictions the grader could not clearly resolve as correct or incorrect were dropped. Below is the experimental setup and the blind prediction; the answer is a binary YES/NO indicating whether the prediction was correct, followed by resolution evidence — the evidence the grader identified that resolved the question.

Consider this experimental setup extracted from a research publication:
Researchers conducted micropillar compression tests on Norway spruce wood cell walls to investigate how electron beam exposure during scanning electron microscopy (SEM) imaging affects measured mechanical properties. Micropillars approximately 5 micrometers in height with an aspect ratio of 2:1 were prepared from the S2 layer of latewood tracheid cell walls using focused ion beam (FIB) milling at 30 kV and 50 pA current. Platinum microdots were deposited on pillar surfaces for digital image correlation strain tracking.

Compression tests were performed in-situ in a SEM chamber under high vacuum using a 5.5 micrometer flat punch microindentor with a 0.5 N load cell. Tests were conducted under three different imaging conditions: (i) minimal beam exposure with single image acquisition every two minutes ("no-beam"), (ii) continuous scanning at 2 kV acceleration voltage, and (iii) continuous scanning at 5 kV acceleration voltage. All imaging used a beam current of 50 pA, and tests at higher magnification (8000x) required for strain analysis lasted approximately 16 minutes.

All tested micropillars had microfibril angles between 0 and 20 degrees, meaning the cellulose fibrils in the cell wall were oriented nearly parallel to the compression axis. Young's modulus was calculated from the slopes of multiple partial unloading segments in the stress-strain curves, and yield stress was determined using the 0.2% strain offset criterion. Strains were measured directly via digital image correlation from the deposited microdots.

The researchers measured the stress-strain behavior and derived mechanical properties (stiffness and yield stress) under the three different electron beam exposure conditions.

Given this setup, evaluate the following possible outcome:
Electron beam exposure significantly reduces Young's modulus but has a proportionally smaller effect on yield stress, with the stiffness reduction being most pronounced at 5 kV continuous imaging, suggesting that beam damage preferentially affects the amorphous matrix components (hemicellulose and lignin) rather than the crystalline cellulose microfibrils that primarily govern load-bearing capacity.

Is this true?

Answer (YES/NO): NO